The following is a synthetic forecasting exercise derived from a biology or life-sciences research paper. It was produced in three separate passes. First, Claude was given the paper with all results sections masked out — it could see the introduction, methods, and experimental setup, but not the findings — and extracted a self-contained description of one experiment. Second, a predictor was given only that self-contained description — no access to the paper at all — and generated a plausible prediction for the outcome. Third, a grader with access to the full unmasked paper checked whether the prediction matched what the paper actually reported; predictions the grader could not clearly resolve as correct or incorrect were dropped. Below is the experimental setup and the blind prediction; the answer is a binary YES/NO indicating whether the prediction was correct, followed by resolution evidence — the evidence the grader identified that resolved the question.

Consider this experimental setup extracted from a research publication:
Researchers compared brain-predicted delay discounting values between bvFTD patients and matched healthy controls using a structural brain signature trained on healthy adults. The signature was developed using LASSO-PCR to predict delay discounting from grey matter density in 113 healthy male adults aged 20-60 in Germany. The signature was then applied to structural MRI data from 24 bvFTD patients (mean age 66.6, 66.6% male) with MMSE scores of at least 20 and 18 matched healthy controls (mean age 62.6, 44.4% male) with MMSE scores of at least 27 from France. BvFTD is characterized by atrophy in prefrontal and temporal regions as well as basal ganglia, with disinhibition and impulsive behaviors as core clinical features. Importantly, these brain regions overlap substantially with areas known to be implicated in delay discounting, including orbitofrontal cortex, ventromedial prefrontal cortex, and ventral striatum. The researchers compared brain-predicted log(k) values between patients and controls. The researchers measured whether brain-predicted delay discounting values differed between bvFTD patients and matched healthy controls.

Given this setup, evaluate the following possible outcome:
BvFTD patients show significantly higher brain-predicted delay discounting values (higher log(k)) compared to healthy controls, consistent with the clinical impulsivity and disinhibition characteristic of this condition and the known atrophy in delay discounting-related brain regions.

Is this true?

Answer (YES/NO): YES